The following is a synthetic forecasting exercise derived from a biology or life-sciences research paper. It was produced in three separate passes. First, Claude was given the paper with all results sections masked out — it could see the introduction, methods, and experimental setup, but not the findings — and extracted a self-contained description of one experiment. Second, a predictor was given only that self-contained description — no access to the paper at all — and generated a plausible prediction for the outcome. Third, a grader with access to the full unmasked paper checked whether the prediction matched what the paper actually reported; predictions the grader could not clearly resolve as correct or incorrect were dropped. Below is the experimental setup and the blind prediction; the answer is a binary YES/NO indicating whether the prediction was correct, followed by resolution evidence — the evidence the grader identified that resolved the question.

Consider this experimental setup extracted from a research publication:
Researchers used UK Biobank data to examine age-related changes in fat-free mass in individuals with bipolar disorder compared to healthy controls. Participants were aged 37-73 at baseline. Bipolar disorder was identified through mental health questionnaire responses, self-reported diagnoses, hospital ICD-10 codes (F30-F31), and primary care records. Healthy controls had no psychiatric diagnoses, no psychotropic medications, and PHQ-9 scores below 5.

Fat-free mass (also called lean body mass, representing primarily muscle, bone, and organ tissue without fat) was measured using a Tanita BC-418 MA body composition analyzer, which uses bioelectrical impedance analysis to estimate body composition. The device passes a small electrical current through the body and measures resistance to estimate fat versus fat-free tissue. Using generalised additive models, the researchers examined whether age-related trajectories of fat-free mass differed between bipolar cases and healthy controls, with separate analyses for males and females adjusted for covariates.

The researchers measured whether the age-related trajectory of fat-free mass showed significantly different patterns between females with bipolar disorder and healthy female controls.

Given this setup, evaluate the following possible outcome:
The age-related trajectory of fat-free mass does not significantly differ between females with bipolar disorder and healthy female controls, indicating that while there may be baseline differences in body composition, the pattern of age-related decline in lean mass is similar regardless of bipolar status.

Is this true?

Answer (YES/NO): YES